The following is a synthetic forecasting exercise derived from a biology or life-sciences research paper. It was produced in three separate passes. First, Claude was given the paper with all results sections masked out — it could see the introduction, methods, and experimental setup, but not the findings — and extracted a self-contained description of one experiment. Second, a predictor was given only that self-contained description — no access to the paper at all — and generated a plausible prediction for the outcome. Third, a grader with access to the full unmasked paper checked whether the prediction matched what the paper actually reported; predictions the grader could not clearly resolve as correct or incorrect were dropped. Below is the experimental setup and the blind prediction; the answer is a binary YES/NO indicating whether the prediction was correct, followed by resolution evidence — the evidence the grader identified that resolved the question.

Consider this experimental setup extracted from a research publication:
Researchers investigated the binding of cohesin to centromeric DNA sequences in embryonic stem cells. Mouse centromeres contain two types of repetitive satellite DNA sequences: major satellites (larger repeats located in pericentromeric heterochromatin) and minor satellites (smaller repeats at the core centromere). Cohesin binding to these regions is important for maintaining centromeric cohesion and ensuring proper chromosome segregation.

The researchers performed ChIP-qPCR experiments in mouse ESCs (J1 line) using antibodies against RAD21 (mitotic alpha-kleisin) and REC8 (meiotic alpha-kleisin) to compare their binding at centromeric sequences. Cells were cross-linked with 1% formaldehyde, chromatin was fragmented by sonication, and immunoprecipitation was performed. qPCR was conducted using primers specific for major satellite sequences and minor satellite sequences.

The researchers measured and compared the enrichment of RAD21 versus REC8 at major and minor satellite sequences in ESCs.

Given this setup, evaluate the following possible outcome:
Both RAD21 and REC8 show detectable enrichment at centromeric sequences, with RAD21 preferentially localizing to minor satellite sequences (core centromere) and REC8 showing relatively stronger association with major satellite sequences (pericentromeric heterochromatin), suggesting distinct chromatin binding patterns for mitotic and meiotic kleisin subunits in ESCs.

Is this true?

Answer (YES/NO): NO